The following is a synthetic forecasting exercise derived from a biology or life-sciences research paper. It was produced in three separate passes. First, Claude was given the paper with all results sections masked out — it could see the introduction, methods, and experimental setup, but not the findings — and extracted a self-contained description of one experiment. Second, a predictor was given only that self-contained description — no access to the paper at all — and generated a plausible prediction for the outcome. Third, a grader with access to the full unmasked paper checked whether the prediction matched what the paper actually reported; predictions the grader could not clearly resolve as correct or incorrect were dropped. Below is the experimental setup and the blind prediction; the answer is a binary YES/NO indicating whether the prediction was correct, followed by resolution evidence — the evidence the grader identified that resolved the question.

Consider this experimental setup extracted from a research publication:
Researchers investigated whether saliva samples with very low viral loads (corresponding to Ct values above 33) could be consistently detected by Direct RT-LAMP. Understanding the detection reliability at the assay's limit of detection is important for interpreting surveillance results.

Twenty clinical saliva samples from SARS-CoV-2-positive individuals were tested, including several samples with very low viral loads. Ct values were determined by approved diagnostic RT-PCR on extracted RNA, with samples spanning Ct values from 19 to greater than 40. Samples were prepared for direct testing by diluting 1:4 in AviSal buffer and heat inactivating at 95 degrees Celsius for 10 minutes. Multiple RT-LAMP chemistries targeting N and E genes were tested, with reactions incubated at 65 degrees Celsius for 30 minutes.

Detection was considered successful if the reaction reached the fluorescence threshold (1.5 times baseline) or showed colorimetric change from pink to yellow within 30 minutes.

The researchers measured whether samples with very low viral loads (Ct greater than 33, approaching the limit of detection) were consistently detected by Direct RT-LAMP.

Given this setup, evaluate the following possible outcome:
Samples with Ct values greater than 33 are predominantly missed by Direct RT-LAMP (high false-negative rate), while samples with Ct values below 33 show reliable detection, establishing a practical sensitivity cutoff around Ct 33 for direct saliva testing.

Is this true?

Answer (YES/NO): NO